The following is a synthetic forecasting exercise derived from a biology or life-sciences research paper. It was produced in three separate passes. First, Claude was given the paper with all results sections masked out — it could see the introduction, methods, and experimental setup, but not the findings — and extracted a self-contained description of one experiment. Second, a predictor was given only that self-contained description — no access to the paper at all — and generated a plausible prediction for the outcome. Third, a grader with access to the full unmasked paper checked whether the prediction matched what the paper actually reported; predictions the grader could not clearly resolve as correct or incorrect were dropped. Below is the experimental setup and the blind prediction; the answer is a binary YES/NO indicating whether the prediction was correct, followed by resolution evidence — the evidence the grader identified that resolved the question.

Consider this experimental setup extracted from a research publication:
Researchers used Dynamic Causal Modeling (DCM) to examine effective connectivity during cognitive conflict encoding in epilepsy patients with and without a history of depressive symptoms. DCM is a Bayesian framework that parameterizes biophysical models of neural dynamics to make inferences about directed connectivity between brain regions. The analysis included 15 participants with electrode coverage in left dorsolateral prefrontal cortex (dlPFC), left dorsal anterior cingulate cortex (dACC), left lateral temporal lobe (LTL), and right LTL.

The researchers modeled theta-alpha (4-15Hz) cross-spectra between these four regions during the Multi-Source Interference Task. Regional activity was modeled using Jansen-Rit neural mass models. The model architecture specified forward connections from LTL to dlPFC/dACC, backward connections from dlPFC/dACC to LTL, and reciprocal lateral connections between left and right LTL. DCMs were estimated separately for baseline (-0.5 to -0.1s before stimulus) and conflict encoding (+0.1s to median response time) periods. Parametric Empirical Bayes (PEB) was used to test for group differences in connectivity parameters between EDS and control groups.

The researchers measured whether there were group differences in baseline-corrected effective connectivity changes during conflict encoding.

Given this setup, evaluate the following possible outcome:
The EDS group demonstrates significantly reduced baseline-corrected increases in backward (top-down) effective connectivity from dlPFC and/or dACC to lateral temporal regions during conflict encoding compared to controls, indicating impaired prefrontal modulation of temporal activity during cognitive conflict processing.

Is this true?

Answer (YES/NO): YES